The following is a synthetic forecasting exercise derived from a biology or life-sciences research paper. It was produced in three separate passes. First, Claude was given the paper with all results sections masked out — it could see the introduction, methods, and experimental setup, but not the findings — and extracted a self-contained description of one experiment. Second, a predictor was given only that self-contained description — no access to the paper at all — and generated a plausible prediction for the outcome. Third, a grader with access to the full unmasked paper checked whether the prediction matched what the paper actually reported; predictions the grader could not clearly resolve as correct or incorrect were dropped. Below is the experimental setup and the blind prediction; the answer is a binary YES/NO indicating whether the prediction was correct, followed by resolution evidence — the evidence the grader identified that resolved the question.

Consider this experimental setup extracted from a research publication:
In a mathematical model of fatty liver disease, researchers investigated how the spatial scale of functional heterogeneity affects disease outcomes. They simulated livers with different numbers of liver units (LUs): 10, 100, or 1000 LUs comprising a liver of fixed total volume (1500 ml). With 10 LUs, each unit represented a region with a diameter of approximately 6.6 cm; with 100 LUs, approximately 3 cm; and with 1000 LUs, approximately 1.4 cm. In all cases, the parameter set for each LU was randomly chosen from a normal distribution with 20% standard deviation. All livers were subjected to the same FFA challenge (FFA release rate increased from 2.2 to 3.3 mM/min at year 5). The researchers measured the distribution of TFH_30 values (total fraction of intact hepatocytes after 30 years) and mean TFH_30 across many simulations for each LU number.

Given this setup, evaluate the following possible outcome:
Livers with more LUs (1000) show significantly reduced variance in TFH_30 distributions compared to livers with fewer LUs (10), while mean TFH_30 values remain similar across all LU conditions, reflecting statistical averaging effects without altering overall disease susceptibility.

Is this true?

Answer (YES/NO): NO